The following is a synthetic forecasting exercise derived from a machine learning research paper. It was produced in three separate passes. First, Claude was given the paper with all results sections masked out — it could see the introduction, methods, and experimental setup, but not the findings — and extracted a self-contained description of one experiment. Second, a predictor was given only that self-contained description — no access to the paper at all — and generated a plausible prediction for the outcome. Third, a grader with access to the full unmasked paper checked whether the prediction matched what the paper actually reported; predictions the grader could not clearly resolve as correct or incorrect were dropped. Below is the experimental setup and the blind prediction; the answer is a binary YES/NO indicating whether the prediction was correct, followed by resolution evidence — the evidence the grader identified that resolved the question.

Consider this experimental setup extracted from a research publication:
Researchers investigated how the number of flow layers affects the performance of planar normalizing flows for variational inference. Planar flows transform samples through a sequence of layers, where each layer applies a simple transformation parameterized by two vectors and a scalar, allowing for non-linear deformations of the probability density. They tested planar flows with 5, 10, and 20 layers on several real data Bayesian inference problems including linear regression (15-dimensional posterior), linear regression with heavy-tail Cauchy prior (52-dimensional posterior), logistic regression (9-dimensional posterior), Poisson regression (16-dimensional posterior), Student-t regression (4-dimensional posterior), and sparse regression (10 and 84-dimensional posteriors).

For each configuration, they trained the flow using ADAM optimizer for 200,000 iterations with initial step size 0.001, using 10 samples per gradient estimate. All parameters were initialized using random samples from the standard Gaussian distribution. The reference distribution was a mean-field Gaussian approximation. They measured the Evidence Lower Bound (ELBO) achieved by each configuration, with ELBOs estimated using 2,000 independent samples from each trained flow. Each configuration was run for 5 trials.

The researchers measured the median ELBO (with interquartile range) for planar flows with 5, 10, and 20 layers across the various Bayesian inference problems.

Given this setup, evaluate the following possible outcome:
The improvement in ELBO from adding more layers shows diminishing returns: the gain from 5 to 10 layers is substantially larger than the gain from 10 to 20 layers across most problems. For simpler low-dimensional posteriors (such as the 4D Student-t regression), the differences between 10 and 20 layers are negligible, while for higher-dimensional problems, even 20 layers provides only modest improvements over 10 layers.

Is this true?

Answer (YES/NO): NO